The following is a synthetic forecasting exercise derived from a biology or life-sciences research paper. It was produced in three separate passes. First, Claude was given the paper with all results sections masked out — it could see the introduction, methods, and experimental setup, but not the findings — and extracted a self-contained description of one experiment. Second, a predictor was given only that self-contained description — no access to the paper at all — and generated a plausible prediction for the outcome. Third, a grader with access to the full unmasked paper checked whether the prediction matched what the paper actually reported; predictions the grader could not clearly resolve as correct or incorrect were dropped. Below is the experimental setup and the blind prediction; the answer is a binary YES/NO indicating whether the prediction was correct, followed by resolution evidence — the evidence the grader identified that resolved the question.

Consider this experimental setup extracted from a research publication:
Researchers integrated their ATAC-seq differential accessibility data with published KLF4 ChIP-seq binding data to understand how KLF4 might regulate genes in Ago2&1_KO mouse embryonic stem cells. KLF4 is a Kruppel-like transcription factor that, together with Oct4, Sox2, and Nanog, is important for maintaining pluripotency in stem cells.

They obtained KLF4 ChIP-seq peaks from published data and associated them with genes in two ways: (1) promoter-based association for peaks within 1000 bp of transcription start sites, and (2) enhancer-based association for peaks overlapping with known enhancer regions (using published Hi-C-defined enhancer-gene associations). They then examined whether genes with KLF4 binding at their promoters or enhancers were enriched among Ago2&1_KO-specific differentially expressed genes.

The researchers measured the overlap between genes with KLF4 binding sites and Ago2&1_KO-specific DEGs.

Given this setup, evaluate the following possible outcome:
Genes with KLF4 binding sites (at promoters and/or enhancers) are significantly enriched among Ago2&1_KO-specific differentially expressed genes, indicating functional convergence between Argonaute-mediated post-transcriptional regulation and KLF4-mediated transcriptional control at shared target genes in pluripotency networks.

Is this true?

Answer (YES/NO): YES